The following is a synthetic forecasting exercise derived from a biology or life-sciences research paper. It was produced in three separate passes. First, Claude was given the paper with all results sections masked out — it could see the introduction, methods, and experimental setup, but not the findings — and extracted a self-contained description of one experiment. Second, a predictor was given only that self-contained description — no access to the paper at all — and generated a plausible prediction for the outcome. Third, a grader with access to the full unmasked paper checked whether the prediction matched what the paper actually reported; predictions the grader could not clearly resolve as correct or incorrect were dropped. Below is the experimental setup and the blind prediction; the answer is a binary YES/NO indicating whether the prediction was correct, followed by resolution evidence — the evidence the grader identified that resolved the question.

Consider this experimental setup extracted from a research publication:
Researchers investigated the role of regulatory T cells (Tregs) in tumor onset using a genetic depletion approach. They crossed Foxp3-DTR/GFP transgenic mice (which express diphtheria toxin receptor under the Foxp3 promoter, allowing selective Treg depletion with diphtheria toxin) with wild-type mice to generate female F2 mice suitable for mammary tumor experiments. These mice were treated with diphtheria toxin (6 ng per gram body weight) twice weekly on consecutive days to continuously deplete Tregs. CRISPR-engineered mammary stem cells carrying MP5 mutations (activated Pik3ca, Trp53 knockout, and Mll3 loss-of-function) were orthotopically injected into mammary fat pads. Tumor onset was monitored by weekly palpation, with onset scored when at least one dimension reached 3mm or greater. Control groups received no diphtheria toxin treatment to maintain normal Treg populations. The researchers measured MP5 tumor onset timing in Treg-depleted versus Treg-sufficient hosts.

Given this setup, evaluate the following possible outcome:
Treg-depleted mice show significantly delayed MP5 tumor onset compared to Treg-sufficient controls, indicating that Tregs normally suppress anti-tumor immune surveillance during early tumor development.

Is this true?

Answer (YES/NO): YES